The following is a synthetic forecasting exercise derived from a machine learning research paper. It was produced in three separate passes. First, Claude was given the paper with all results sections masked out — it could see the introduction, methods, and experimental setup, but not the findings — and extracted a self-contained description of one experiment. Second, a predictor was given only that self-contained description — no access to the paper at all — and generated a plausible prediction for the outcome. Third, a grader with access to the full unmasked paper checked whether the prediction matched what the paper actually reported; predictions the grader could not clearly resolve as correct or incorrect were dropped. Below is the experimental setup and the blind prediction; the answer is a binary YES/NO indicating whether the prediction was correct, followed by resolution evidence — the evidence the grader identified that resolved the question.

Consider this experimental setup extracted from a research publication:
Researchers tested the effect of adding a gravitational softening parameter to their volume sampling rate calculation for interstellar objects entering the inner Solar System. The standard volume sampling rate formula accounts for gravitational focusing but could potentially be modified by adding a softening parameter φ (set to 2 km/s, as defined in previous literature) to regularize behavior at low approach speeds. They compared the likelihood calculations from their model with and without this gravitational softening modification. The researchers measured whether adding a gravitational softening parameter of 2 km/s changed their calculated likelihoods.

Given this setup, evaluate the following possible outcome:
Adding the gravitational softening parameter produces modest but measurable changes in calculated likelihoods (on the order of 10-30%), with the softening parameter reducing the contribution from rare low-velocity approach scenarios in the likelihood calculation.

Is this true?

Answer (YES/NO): NO